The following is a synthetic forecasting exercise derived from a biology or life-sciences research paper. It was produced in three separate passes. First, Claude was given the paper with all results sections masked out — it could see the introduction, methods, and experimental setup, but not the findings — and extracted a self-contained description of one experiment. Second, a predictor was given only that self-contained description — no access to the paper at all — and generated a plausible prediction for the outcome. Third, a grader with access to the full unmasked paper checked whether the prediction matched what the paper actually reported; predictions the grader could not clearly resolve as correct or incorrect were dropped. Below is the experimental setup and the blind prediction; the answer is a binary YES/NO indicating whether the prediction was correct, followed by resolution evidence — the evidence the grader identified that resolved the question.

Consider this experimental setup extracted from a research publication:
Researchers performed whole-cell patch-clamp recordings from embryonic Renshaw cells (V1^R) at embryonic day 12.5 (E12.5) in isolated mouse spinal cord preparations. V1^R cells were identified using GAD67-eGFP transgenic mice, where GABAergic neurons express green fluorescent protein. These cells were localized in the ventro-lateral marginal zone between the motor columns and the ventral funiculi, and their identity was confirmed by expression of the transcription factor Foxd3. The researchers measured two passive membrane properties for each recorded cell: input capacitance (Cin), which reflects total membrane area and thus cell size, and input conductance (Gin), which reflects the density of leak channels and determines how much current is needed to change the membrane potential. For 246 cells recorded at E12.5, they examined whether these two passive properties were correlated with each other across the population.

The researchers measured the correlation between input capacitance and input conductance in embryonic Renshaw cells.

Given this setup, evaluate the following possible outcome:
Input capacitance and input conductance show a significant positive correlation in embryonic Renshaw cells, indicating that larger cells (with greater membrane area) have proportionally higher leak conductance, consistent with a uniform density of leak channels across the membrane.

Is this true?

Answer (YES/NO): NO